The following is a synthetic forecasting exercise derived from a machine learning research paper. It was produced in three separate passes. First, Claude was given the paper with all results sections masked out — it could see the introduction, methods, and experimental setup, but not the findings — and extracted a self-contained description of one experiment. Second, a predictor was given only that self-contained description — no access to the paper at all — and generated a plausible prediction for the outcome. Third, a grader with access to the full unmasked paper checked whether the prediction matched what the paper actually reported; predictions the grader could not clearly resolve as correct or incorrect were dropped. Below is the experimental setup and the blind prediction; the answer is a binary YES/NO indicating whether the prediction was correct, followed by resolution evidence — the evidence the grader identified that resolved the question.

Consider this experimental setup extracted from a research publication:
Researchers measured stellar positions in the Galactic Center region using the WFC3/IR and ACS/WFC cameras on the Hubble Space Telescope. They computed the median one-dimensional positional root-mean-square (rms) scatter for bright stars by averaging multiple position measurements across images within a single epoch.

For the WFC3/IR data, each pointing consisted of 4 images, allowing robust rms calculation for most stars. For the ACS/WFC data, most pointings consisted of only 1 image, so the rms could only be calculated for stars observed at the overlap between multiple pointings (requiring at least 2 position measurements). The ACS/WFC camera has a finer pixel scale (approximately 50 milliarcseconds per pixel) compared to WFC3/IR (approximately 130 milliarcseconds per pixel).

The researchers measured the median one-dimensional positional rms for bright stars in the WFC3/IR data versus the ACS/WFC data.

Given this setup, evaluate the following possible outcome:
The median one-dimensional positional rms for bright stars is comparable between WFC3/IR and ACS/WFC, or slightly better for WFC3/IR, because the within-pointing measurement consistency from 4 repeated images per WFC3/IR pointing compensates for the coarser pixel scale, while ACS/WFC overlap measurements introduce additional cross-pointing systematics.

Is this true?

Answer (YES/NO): NO